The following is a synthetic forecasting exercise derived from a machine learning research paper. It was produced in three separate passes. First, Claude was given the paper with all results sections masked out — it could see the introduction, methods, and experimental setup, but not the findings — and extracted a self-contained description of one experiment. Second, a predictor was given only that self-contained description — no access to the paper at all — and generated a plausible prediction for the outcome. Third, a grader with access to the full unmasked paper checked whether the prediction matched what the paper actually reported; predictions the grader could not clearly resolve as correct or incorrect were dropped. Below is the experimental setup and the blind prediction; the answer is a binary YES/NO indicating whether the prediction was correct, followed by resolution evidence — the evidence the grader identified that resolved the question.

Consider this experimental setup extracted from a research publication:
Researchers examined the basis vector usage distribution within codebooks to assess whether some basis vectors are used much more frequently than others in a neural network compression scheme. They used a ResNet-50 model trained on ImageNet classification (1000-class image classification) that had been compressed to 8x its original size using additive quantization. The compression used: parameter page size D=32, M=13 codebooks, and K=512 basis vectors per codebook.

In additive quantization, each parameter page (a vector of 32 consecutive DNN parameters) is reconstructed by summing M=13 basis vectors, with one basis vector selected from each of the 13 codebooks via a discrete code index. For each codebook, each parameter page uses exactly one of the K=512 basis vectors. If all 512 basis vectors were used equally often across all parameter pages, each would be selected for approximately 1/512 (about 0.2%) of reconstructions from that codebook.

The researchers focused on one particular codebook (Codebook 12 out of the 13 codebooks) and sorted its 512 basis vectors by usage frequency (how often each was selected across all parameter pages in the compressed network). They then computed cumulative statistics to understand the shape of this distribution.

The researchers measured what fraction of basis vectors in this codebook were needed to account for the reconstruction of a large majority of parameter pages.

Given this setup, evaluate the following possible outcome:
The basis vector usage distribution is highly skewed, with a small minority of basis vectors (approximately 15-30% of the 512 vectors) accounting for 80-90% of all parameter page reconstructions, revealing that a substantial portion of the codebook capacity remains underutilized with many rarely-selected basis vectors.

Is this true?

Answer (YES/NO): NO